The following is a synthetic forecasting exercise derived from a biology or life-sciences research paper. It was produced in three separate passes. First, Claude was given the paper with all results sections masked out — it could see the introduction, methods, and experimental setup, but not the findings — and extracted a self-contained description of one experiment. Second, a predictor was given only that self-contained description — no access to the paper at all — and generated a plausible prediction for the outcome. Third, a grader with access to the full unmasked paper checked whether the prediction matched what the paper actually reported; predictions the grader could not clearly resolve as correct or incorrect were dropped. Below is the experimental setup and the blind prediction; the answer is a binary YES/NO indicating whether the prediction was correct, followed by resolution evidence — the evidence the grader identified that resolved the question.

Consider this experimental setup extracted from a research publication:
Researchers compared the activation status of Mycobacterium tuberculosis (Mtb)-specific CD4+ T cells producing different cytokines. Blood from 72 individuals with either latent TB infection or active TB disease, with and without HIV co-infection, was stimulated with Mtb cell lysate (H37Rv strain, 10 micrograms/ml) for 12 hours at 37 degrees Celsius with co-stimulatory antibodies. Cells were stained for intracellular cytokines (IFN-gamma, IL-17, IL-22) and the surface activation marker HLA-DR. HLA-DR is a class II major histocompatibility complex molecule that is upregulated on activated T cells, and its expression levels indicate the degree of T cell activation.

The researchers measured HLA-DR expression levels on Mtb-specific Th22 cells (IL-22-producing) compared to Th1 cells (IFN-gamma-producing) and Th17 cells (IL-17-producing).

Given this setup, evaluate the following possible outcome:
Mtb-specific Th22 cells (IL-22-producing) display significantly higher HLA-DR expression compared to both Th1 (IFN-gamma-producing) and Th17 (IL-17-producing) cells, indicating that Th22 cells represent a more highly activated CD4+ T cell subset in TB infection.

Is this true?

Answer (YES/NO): NO